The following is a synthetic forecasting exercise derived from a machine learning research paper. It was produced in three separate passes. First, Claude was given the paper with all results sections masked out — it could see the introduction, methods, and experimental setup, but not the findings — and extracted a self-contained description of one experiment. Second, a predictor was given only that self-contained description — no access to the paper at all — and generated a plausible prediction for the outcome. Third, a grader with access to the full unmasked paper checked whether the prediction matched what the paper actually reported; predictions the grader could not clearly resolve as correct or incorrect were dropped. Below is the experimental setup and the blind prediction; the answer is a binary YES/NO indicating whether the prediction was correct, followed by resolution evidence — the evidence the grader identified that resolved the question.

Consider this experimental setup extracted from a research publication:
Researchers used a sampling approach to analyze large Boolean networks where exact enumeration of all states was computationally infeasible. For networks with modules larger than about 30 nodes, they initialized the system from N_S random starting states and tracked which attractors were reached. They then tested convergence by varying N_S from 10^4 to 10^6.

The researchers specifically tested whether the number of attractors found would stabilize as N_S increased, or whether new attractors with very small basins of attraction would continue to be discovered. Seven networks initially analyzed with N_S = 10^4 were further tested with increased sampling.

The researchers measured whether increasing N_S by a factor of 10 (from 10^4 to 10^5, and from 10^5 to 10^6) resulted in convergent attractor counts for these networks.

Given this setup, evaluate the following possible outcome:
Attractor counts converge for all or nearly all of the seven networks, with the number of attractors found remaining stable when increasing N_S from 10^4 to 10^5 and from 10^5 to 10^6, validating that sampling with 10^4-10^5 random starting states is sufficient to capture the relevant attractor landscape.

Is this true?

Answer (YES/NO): NO